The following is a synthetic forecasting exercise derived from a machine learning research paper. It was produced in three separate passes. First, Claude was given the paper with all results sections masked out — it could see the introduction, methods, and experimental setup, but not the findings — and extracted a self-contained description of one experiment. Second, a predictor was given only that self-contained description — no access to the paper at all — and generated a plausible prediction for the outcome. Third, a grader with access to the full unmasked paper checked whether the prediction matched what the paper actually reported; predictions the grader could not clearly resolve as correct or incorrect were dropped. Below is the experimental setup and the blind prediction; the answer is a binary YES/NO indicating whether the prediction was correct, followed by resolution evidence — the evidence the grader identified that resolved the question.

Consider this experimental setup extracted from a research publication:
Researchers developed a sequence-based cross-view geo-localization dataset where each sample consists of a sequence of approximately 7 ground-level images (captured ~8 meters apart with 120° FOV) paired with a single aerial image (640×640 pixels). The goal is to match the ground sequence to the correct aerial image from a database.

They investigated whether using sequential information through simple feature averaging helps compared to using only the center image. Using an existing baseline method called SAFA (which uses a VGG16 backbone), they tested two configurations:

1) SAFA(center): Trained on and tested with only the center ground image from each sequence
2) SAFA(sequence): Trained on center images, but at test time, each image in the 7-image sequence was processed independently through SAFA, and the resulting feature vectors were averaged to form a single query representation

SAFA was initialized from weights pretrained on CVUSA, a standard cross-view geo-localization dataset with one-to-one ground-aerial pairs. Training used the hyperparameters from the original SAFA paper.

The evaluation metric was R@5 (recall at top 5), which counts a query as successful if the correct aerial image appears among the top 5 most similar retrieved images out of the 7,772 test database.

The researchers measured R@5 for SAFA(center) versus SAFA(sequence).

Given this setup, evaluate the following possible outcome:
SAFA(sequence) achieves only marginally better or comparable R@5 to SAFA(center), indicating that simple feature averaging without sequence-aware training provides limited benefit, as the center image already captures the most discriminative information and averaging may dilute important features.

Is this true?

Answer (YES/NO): YES